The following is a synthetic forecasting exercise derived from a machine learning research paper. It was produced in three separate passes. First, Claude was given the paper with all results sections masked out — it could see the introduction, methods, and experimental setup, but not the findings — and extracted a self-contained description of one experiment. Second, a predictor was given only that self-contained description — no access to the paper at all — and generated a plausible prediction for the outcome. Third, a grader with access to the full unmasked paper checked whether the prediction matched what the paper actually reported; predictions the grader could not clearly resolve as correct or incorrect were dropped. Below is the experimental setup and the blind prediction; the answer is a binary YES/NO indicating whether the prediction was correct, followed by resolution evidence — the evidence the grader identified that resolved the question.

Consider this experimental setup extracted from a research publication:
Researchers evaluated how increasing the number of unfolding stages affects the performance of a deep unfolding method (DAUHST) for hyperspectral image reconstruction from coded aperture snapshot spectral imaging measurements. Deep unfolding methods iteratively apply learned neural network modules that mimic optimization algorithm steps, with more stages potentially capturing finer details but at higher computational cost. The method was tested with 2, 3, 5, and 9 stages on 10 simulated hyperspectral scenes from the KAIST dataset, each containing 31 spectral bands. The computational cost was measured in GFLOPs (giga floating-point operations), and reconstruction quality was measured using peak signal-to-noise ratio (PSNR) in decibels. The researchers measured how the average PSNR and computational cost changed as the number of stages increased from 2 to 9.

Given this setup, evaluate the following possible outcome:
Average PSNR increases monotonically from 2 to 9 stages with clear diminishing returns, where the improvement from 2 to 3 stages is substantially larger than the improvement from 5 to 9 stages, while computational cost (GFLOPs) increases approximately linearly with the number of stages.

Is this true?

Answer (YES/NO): NO